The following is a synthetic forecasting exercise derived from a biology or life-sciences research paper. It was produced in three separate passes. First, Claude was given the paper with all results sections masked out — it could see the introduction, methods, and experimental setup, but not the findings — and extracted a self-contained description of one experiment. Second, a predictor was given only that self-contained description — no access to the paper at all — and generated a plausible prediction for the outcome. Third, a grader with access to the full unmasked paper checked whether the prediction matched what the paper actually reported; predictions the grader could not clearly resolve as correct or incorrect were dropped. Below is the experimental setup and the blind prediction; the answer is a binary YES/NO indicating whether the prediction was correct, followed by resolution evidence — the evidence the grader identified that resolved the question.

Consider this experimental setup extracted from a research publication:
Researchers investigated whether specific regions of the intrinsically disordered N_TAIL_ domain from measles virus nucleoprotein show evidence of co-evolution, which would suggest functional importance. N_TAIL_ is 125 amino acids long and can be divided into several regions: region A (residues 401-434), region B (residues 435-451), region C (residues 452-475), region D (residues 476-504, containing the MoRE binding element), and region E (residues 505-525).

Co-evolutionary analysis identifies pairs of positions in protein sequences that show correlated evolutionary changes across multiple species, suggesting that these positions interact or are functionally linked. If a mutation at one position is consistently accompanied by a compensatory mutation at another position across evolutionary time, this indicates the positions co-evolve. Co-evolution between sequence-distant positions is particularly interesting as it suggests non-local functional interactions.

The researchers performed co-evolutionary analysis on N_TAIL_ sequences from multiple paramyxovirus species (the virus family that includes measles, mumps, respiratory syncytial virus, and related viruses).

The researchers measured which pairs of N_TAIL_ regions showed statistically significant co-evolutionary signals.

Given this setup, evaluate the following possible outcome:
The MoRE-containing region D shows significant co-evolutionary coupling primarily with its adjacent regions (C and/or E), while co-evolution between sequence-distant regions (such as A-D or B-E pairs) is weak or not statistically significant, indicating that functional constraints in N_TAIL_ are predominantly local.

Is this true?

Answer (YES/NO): NO